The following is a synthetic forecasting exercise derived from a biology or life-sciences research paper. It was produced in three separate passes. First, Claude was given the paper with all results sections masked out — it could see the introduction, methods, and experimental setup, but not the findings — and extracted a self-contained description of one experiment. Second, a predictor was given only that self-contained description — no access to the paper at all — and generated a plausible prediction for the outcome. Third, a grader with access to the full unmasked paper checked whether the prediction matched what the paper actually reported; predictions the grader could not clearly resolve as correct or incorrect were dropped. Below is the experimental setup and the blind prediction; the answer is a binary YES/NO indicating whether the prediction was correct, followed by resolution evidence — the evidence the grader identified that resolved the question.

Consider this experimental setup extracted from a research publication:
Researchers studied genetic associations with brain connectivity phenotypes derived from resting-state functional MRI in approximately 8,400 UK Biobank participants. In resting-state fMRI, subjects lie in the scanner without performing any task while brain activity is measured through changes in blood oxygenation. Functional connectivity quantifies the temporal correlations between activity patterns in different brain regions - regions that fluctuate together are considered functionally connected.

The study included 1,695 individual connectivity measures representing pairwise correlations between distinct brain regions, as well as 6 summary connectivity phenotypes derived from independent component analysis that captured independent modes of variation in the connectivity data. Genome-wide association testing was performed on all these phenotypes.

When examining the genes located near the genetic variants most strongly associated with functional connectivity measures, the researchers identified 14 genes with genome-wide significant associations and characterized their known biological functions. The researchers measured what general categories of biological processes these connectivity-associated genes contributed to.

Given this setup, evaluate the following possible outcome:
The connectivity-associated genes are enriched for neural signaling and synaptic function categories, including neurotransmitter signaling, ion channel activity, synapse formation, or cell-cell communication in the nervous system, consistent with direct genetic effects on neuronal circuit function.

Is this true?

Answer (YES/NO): NO